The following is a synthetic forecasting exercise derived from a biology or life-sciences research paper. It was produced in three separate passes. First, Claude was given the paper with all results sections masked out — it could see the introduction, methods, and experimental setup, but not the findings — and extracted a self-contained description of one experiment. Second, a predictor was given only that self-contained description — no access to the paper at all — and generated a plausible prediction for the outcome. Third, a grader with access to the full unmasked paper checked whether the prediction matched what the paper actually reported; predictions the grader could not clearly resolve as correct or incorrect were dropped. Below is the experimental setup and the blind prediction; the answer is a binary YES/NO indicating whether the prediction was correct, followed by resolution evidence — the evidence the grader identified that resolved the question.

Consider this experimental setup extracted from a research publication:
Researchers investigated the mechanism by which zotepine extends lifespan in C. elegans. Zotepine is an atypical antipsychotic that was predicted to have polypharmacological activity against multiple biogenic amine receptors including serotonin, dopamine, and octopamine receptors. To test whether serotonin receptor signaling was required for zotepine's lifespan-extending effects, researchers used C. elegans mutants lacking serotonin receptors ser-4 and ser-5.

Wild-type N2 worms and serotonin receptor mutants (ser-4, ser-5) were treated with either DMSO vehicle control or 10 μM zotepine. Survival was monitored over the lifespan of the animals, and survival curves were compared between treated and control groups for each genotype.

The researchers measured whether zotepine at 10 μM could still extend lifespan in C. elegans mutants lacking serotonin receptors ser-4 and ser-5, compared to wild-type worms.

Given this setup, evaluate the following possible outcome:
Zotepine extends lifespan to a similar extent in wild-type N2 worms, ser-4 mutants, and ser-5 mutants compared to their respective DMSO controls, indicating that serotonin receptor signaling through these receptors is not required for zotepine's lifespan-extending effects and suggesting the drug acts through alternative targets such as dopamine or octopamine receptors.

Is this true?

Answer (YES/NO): NO